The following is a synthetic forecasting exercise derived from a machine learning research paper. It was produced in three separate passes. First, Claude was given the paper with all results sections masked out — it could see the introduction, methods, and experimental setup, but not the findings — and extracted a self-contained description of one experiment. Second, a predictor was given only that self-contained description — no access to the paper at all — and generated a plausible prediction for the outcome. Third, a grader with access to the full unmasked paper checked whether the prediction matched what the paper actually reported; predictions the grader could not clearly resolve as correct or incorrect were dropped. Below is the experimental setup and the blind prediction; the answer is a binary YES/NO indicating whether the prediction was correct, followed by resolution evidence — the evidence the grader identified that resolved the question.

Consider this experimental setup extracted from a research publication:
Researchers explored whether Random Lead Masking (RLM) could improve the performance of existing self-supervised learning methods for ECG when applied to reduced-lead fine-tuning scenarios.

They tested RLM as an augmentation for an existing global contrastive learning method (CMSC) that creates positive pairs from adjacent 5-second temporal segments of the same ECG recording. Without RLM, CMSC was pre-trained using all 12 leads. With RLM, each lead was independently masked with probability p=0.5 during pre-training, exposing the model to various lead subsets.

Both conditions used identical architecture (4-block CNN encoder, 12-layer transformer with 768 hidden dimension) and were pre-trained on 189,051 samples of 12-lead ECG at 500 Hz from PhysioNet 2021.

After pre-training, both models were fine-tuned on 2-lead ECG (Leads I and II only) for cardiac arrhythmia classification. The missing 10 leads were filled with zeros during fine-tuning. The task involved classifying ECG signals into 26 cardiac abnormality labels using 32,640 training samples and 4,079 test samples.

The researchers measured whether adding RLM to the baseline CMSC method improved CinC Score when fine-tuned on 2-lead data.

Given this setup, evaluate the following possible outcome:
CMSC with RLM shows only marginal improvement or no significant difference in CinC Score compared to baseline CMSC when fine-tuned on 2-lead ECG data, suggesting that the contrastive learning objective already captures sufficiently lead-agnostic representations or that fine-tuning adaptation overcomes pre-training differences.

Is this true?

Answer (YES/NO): NO